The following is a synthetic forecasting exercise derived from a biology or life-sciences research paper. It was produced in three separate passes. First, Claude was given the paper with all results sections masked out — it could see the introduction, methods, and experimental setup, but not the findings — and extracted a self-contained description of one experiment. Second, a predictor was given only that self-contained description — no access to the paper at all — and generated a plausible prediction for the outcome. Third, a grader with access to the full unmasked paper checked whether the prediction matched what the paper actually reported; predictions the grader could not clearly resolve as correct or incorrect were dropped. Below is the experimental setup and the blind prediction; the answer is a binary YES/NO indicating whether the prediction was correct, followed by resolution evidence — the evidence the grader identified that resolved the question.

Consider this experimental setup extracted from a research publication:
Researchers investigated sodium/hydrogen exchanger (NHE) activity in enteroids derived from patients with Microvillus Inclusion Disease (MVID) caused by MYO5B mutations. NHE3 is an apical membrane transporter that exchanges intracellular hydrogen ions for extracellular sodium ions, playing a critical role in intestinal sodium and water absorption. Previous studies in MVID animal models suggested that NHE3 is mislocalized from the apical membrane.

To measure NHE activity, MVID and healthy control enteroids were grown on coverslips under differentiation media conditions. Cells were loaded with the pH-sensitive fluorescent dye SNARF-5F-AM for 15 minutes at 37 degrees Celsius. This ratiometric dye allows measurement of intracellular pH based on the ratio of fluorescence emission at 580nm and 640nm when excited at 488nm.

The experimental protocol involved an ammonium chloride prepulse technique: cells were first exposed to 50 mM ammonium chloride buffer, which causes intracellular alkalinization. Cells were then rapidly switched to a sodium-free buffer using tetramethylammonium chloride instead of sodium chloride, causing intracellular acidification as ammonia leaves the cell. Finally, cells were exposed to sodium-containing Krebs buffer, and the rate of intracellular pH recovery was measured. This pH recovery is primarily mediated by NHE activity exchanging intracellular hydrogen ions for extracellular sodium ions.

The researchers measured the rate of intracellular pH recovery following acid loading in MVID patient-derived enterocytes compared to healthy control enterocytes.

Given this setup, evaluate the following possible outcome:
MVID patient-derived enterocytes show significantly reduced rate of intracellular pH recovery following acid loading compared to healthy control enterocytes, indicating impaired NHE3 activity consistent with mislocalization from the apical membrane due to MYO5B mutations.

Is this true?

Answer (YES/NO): YES